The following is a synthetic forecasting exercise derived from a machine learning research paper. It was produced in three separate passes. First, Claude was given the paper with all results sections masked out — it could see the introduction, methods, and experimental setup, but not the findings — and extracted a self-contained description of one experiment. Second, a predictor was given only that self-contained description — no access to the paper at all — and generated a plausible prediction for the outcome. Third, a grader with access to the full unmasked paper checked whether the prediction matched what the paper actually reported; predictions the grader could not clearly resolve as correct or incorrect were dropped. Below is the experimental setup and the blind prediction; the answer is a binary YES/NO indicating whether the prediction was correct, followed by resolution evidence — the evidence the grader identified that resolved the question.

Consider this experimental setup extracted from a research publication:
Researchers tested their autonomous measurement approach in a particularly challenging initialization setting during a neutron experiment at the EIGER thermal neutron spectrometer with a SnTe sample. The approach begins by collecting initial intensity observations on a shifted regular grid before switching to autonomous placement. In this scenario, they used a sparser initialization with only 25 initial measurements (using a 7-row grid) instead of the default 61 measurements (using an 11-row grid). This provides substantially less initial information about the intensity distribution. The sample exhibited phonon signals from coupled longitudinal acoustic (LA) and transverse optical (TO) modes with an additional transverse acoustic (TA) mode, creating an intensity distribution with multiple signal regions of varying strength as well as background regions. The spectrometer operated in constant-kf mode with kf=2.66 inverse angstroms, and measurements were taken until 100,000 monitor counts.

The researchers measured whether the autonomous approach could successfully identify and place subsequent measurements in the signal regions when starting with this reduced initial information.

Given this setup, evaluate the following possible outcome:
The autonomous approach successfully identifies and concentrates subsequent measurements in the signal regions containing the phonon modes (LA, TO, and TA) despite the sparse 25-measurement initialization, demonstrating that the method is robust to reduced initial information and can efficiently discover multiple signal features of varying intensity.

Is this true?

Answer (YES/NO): NO